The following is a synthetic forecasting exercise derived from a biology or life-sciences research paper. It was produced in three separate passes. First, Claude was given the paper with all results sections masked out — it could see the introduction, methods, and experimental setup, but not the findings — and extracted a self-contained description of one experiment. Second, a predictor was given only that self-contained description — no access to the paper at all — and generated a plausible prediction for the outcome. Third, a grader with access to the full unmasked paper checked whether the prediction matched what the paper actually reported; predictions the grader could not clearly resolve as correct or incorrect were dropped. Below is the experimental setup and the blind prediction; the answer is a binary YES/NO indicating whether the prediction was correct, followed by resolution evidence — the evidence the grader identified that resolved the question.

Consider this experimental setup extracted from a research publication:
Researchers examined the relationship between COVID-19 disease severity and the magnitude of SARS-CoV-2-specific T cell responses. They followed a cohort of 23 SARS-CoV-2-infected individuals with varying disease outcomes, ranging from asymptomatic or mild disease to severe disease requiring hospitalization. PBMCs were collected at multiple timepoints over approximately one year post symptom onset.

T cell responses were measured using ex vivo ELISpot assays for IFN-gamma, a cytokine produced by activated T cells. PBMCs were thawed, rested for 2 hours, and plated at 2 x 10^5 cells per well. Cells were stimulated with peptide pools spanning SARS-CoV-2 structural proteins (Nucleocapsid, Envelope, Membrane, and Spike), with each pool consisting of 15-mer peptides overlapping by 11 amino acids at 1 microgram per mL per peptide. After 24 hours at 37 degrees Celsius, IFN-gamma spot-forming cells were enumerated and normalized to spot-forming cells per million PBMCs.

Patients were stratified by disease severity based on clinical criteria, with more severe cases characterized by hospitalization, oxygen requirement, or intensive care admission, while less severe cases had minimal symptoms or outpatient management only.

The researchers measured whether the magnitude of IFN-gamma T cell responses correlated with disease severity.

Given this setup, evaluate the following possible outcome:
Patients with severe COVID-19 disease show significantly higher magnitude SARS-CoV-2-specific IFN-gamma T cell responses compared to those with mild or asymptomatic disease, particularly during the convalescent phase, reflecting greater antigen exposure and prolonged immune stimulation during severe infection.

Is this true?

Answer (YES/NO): YES